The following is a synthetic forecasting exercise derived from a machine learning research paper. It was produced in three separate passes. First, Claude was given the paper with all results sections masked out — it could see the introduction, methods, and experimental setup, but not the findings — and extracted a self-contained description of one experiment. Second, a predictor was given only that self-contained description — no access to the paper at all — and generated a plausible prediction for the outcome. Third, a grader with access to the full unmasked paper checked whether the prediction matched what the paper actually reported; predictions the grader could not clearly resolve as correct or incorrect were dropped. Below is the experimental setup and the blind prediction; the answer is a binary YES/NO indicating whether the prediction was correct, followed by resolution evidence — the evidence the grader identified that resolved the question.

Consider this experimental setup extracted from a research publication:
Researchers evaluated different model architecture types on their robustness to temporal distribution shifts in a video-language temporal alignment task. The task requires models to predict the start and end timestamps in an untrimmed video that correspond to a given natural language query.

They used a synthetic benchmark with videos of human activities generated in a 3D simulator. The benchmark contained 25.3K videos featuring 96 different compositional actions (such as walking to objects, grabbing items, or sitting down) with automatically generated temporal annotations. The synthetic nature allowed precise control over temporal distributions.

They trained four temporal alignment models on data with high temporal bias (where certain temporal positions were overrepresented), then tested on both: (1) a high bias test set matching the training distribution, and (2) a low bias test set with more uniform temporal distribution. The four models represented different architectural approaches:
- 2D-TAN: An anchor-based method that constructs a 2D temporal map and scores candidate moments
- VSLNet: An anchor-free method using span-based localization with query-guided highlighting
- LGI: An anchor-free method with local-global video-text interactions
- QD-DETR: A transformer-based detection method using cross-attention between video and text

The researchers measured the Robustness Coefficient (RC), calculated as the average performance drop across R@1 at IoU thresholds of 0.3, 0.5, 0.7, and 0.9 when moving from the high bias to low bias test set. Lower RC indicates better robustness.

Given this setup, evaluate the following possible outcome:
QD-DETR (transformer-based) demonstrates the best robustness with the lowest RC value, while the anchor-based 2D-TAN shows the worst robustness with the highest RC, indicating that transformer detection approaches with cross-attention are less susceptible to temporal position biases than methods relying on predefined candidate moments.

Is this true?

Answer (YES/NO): NO